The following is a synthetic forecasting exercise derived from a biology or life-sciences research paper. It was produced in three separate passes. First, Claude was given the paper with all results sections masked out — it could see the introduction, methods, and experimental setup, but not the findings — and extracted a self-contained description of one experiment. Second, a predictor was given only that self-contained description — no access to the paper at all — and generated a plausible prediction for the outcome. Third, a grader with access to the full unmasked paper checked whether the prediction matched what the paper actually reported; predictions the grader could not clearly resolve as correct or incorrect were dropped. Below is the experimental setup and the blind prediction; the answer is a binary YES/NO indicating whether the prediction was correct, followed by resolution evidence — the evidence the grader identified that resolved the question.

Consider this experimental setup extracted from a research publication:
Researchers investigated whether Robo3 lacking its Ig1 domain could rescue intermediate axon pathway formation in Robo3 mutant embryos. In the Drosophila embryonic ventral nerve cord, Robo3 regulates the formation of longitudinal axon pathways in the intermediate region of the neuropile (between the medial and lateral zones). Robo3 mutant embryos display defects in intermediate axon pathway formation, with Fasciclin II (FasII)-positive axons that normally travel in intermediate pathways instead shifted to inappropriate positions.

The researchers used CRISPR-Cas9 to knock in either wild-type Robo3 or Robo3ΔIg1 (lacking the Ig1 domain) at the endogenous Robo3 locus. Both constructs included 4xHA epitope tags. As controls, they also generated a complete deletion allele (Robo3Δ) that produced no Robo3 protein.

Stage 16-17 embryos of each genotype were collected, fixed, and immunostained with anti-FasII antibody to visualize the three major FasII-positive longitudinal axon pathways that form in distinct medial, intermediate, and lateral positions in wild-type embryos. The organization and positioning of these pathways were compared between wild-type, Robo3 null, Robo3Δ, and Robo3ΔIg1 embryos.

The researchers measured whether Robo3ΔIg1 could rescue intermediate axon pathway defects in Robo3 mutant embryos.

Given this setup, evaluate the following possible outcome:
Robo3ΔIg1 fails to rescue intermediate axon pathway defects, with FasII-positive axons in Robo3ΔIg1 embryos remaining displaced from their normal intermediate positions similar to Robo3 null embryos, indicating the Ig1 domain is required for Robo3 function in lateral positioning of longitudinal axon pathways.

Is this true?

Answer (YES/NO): NO